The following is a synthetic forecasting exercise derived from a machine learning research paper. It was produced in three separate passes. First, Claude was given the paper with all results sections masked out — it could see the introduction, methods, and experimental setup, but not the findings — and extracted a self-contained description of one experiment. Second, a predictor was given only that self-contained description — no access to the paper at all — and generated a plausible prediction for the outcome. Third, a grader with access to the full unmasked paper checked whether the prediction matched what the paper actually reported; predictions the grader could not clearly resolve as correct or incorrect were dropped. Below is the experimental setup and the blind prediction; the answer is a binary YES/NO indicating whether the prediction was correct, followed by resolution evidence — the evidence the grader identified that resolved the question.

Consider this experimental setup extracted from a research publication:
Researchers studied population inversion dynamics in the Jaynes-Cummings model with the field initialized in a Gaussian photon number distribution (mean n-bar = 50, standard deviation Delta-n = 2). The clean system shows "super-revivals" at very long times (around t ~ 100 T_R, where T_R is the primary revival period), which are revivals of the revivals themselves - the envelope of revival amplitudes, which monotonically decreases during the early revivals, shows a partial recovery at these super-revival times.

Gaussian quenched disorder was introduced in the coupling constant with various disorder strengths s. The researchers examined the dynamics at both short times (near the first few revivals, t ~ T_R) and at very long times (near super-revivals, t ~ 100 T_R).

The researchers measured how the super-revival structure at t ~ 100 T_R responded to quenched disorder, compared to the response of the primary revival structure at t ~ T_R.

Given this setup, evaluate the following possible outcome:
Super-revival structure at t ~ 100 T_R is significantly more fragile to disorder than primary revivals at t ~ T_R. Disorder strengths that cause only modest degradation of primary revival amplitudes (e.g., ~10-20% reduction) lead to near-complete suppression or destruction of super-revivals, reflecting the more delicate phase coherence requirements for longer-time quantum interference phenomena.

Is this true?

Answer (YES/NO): YES